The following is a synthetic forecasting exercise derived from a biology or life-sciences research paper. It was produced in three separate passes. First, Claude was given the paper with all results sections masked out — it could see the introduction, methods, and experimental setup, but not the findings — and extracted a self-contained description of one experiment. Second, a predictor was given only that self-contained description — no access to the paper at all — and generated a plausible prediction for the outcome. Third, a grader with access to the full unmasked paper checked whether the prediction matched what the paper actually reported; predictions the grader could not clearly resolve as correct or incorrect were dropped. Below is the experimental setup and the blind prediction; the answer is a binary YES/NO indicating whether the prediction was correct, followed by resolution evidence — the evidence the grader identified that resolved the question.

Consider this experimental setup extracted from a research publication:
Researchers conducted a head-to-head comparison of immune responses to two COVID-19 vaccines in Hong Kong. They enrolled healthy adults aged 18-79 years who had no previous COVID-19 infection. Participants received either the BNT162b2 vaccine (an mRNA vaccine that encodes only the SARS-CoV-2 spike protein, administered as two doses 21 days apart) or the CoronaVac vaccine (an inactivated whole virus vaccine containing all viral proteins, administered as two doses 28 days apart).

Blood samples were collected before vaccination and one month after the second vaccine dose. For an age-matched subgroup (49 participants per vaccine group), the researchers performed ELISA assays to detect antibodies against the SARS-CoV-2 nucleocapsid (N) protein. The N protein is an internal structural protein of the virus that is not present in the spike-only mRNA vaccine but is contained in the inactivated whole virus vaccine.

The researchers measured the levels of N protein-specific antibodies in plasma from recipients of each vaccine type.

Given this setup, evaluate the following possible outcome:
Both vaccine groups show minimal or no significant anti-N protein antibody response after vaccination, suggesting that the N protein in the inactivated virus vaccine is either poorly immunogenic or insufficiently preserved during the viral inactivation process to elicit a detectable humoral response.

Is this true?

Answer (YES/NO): NO